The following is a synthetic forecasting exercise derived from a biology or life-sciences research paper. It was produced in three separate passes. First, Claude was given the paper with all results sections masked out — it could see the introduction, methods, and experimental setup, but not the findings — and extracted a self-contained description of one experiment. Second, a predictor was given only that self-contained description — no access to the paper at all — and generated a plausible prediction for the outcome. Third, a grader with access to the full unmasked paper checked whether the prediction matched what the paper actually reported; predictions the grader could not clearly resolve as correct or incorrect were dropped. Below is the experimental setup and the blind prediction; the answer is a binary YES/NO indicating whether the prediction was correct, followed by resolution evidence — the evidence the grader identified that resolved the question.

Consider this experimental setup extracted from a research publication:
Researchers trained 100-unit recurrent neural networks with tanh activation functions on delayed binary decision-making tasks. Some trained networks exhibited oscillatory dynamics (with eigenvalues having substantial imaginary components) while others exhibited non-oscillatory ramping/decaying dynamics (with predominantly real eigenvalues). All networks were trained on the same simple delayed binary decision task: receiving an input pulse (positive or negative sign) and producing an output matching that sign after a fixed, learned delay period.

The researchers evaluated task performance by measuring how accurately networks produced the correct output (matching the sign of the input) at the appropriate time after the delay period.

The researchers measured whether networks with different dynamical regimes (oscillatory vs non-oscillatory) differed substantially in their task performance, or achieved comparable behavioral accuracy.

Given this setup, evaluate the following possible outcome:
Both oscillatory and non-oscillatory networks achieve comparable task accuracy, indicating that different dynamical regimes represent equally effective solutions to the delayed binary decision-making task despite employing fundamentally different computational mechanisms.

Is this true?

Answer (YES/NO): YES